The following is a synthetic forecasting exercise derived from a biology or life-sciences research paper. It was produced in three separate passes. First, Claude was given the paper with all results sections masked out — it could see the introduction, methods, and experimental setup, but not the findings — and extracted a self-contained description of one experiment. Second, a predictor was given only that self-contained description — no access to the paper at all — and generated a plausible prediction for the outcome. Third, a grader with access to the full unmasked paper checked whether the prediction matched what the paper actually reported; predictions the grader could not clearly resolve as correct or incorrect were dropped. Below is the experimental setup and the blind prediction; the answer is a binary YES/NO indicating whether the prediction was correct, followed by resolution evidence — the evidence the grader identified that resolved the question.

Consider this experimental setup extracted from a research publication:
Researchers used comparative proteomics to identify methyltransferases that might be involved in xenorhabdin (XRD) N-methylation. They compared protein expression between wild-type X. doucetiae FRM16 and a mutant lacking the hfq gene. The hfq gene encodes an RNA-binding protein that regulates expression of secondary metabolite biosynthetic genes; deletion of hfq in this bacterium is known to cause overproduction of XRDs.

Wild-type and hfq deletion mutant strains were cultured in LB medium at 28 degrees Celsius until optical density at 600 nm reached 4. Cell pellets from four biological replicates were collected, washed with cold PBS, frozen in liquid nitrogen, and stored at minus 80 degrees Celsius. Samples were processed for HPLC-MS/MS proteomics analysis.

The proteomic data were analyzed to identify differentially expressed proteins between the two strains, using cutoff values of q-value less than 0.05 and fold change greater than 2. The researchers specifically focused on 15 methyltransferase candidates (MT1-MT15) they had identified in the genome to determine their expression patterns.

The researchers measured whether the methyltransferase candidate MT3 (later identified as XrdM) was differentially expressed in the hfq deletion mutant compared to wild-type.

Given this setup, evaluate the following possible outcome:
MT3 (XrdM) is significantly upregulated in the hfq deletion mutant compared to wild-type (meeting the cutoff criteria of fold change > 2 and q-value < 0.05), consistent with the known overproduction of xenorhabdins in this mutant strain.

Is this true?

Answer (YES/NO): NO